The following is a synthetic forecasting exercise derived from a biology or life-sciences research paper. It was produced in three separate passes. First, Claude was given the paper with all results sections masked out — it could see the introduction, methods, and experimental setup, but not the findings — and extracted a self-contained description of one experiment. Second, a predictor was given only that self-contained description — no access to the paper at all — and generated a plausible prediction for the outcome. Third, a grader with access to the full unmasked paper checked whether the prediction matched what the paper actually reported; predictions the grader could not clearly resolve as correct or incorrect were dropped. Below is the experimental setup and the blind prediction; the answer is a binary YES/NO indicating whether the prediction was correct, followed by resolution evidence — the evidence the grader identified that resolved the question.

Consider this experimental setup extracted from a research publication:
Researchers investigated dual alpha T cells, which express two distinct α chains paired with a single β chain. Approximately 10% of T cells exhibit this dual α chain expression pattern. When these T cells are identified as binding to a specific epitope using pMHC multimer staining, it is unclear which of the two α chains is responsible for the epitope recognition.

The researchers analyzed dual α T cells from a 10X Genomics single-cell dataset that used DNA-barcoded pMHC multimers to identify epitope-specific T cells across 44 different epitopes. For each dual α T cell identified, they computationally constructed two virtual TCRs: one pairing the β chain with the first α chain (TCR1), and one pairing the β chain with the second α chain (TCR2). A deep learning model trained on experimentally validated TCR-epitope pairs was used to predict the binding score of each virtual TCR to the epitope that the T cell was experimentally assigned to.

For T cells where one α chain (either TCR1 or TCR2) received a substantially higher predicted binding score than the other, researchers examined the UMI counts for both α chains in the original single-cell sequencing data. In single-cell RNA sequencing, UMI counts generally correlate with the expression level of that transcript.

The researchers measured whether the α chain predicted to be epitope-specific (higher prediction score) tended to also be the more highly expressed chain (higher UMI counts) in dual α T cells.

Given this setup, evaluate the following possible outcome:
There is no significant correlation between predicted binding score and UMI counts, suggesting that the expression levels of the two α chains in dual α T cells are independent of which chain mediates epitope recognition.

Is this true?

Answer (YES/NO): NO